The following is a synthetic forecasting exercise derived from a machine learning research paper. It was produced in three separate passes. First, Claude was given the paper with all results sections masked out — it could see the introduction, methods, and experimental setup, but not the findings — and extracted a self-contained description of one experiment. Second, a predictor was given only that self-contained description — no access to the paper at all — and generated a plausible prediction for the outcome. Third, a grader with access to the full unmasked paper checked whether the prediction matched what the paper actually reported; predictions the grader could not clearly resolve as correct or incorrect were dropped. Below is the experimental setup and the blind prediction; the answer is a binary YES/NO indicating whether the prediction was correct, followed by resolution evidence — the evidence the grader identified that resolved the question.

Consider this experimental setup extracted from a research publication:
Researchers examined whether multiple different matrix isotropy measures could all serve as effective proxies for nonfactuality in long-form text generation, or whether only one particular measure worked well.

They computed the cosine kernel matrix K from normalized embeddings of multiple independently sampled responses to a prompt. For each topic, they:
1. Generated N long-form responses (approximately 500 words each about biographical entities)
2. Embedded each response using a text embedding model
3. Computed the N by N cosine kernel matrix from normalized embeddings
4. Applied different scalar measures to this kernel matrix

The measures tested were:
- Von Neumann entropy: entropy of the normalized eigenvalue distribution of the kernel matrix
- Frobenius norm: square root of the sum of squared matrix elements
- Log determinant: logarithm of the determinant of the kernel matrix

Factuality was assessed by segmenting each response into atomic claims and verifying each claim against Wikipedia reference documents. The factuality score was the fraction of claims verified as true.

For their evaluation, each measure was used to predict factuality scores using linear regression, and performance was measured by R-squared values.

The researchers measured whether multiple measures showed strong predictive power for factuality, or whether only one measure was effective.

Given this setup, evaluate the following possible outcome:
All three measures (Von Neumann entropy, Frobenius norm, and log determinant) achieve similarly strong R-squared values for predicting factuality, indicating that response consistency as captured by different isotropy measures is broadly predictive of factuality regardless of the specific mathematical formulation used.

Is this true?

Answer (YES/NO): YES